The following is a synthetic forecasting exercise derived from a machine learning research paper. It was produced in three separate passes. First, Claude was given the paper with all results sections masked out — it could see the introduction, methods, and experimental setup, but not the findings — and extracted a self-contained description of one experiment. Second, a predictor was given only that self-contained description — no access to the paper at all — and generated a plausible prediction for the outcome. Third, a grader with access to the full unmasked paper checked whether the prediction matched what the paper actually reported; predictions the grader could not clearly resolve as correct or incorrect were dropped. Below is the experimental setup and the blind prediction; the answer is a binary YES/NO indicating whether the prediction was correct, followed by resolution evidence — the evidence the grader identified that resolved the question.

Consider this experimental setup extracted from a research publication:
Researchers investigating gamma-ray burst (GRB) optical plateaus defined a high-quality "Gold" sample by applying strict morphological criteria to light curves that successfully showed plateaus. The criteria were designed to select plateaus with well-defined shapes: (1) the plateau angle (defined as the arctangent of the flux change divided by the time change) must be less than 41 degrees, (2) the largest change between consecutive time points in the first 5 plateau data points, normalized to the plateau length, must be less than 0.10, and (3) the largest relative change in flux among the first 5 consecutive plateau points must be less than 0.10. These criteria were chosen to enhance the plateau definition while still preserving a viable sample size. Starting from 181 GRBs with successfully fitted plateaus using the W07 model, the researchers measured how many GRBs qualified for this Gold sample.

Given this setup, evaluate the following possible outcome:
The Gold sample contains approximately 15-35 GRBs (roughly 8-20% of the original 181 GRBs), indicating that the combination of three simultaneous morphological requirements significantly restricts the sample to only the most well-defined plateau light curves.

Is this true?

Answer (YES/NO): NO